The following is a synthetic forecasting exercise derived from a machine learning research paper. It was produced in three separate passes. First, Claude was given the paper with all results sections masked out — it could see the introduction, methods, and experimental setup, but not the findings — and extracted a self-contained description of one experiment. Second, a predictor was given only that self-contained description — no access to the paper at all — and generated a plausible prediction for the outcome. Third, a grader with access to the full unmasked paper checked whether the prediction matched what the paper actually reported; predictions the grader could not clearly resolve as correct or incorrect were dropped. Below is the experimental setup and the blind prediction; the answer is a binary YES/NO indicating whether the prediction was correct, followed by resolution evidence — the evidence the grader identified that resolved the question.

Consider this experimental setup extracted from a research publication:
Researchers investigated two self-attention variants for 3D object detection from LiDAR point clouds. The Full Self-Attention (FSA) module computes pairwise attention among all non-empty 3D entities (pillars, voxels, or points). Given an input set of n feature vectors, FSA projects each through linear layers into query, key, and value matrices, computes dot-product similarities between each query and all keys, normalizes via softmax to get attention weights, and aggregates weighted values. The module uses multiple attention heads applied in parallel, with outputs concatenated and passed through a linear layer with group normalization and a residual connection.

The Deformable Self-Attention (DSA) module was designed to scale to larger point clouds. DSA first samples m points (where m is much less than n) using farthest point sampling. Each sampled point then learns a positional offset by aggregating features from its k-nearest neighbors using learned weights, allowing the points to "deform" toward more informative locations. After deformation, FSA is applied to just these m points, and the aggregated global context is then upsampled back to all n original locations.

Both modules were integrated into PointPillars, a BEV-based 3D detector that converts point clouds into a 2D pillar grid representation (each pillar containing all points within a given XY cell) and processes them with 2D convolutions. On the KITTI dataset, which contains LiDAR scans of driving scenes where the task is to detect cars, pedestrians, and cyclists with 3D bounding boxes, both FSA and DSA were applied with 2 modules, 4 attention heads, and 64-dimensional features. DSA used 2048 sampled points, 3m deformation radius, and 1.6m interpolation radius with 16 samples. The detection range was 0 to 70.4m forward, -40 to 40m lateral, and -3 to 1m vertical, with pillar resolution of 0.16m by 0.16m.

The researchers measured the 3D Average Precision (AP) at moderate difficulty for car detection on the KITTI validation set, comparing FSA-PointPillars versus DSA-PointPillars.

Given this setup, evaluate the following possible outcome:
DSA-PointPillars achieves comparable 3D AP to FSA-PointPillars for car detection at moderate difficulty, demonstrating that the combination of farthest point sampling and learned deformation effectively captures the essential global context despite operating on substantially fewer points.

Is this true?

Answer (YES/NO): YES